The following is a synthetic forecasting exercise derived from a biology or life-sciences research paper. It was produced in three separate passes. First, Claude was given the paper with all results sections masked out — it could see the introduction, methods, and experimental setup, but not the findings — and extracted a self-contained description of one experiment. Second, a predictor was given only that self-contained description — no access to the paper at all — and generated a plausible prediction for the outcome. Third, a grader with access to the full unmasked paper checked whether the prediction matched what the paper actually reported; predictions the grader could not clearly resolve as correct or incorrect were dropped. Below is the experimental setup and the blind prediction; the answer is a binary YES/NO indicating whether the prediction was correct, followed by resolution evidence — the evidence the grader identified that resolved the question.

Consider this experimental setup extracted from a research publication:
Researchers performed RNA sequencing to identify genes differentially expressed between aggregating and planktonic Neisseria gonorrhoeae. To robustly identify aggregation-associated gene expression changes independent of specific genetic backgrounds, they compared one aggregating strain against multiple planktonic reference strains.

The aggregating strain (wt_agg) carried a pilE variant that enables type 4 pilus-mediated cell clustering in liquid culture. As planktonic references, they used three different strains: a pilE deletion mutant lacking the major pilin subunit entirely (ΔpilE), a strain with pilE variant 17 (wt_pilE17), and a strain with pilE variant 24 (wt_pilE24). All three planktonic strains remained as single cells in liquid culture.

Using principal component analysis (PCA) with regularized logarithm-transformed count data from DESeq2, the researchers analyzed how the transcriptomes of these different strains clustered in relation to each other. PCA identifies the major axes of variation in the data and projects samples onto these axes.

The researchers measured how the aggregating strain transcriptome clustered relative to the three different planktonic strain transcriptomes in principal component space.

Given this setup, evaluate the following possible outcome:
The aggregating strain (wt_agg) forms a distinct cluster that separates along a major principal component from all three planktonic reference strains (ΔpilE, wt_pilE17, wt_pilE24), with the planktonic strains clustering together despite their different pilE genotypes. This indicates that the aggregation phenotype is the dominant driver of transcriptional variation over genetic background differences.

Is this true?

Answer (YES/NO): NO